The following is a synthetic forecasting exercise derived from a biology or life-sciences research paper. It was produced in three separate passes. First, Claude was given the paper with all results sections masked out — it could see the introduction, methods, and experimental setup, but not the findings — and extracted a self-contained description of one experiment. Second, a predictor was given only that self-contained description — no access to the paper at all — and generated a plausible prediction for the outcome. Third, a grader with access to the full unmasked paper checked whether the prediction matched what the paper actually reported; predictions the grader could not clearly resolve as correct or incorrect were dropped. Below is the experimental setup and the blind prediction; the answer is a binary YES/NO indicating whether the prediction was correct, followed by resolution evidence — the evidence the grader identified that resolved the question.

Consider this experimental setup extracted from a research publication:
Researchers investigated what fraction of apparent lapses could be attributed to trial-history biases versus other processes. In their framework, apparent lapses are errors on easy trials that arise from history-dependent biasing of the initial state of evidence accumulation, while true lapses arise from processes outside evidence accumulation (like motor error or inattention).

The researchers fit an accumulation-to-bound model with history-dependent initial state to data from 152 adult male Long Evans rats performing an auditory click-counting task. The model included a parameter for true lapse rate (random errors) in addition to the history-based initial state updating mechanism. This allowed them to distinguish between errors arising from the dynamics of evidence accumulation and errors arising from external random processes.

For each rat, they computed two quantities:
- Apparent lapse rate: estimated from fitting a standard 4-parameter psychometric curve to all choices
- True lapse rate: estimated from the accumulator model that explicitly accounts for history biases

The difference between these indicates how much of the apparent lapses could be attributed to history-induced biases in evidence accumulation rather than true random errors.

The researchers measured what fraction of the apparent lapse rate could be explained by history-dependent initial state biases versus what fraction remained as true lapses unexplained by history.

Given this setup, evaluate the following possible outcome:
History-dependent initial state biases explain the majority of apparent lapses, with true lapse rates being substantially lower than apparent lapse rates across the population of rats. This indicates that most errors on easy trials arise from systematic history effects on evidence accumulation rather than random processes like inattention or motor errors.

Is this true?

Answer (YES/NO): NO